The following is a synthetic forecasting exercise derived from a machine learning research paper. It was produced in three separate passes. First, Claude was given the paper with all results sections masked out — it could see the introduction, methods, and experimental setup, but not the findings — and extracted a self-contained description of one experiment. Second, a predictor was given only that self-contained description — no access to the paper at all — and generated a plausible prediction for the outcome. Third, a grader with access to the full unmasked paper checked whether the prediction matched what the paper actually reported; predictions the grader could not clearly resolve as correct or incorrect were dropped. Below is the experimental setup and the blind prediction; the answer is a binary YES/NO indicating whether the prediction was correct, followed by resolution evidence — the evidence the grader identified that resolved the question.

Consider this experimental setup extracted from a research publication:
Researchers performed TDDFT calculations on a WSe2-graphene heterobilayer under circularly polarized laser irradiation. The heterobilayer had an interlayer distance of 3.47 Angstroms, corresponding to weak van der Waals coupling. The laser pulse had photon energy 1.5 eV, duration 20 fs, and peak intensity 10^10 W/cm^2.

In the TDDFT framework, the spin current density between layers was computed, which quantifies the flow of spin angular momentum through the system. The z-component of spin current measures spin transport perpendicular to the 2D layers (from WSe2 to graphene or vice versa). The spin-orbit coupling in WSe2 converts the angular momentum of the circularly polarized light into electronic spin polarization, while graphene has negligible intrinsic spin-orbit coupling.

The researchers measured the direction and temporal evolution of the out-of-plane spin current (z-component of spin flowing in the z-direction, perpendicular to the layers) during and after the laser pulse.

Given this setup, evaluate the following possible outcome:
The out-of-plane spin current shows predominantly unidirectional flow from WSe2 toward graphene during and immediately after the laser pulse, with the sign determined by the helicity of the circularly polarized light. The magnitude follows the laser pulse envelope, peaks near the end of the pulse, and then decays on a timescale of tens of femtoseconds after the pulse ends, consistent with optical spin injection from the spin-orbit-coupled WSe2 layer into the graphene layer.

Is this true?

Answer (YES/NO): NO